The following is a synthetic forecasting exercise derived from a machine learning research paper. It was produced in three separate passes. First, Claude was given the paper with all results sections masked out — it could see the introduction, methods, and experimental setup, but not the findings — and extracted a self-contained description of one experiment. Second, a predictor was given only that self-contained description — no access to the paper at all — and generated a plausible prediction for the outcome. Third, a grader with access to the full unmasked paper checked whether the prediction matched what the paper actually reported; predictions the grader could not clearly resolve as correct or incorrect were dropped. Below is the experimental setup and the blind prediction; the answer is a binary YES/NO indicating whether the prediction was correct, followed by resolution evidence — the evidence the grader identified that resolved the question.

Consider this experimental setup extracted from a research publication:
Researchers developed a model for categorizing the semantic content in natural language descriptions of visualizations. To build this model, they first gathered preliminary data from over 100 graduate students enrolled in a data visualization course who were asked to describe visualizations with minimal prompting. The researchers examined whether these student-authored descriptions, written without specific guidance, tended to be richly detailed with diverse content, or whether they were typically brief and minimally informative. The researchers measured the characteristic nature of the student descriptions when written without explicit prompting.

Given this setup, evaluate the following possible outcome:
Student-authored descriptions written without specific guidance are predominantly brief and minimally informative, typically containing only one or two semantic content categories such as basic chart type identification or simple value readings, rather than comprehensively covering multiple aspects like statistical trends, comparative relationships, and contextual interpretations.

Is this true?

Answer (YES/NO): YES